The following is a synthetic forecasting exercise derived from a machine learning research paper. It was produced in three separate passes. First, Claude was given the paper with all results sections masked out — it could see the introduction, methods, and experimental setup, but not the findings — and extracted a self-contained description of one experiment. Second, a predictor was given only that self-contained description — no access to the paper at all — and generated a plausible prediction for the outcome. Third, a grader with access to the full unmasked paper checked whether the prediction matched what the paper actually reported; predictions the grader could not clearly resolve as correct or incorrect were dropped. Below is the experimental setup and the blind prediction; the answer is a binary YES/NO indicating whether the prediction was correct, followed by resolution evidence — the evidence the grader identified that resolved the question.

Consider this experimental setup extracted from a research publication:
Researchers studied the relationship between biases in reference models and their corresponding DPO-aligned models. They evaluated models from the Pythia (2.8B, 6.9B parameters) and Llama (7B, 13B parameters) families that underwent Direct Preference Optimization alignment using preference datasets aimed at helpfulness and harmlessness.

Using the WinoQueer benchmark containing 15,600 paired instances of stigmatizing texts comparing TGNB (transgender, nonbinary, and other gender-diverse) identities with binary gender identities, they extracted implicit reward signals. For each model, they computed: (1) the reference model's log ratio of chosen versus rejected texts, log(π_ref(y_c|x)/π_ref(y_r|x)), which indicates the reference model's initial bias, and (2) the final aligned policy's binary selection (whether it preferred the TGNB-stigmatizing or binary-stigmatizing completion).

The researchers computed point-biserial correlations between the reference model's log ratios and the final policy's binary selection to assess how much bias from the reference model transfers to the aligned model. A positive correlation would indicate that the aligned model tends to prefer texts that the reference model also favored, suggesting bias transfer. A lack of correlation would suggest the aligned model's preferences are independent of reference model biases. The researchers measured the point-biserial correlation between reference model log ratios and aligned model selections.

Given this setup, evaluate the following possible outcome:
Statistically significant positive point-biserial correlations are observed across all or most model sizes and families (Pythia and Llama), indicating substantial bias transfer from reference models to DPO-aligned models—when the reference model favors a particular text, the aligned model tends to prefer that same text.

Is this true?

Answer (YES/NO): NO